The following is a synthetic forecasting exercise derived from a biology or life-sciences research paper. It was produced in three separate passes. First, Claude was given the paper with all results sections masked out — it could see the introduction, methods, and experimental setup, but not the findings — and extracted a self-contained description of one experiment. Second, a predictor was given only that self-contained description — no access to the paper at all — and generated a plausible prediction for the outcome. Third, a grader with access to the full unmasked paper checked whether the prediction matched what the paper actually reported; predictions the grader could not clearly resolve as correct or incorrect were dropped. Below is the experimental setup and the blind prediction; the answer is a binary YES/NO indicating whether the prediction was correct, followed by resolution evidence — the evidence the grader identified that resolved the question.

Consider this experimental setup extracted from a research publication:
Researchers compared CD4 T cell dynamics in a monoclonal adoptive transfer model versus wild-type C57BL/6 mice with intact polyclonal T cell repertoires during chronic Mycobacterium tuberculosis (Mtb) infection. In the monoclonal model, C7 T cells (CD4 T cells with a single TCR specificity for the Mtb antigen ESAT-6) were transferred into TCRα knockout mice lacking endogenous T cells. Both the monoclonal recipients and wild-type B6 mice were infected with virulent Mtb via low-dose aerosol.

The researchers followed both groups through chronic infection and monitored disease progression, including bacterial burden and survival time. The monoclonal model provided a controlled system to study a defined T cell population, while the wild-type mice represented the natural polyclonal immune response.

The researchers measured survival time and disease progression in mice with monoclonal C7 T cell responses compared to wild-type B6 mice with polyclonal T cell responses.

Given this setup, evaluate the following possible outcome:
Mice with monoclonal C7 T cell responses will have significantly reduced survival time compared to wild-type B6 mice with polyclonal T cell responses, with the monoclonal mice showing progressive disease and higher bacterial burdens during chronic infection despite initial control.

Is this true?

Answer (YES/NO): YES